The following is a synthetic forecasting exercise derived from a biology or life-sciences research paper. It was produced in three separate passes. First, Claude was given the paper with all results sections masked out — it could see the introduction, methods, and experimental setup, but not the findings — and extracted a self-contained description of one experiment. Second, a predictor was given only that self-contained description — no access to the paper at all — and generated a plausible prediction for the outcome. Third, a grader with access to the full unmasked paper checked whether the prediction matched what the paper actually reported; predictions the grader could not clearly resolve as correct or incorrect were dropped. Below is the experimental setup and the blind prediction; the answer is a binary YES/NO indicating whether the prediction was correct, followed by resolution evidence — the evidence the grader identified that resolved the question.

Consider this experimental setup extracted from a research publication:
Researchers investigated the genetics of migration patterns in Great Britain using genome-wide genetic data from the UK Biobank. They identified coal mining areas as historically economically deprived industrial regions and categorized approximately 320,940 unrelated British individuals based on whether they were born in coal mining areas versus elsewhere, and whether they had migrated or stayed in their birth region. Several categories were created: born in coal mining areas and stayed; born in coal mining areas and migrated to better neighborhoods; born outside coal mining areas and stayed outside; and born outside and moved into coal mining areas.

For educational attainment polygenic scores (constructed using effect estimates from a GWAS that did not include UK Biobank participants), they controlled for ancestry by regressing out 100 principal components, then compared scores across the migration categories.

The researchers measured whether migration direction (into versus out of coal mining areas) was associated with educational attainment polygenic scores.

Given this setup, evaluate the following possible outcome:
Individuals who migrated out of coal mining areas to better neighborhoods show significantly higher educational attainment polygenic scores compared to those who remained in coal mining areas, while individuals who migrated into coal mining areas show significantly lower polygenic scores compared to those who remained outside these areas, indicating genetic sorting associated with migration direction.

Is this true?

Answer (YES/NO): NO